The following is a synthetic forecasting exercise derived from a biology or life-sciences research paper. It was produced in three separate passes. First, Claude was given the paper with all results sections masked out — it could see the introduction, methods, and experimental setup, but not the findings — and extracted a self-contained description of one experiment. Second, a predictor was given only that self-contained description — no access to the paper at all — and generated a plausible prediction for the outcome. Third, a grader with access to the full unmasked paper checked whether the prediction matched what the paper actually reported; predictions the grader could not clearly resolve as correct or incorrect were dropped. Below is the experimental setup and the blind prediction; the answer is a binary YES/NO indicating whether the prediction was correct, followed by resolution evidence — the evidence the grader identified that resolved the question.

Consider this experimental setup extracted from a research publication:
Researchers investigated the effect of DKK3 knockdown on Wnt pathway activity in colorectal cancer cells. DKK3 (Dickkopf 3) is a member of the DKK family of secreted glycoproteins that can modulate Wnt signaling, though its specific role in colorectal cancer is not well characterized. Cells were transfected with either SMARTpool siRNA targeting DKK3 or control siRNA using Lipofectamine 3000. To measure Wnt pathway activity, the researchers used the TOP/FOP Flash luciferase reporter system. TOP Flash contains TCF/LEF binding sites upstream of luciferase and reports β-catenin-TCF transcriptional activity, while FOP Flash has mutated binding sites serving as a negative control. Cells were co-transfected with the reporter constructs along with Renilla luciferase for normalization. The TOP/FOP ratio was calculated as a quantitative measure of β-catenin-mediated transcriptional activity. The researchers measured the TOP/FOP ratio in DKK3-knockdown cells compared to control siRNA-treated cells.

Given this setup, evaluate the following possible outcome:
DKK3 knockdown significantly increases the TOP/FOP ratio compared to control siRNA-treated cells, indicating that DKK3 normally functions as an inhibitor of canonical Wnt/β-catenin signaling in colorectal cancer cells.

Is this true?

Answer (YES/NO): YES